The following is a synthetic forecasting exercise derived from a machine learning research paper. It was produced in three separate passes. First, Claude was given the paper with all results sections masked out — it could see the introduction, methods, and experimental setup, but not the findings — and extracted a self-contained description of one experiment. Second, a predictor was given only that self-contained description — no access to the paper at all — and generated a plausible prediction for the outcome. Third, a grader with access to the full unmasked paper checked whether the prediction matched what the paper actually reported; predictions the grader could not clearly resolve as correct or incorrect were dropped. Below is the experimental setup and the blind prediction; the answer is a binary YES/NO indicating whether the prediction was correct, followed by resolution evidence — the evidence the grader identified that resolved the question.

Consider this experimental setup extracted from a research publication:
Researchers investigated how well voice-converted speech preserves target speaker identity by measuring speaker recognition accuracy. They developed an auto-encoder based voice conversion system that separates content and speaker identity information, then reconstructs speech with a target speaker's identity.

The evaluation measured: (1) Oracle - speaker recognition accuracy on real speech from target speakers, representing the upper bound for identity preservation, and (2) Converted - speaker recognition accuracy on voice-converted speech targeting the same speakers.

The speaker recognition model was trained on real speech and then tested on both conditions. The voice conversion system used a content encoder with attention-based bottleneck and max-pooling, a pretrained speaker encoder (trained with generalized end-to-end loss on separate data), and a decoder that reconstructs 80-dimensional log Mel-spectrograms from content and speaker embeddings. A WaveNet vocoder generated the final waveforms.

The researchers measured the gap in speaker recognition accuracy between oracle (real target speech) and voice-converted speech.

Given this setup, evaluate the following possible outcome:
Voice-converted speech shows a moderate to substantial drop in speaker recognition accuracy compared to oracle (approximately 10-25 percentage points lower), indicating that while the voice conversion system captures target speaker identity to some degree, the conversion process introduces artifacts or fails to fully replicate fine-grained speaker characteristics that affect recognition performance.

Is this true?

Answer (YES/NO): YES